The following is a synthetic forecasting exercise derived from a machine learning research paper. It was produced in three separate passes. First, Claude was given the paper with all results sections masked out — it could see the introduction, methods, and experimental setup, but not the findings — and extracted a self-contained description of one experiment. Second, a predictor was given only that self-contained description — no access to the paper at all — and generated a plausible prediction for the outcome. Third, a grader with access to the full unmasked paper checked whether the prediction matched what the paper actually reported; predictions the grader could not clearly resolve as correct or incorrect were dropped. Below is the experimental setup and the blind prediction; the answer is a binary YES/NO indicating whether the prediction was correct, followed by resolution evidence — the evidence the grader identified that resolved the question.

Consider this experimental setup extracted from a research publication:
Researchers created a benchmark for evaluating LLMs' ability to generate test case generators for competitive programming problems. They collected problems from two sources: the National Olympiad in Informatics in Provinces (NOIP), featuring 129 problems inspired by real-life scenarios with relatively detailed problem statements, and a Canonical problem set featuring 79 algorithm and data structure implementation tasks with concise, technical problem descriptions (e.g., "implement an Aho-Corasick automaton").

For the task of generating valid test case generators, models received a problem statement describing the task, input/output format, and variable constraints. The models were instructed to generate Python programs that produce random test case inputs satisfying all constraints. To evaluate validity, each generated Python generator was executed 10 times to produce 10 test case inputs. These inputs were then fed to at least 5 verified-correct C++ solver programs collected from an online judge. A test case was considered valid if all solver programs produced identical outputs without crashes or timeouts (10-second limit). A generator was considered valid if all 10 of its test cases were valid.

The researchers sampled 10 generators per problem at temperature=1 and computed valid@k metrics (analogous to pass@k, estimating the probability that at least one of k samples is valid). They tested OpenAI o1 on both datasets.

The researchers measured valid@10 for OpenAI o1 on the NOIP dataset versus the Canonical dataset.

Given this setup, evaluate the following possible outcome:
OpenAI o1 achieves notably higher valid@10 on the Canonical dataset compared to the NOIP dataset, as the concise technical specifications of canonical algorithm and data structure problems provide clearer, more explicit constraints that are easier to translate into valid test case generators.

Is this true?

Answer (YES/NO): NO